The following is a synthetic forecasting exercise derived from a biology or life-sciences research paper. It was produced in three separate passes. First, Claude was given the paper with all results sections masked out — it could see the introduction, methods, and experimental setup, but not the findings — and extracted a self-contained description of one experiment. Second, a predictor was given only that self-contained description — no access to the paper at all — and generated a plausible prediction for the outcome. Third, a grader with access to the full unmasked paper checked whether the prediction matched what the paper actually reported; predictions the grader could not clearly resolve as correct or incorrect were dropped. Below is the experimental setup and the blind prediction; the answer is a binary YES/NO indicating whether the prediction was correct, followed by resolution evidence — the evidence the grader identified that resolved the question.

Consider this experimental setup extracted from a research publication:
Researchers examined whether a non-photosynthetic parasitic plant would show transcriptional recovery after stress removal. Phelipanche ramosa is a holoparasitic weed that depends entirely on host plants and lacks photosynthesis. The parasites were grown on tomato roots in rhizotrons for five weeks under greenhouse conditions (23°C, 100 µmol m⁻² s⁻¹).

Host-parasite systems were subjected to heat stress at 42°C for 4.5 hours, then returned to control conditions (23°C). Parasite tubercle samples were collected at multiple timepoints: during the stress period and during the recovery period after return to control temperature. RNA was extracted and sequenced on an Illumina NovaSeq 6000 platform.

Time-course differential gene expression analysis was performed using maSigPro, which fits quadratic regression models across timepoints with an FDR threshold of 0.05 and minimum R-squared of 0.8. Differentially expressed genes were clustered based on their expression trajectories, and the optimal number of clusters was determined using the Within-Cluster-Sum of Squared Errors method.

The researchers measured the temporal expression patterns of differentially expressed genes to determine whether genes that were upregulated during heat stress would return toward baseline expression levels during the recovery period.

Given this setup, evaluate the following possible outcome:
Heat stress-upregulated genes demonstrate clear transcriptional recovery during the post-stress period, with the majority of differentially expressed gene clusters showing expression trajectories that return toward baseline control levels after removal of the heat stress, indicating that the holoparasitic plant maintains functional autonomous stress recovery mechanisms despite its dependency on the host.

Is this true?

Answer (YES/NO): NO